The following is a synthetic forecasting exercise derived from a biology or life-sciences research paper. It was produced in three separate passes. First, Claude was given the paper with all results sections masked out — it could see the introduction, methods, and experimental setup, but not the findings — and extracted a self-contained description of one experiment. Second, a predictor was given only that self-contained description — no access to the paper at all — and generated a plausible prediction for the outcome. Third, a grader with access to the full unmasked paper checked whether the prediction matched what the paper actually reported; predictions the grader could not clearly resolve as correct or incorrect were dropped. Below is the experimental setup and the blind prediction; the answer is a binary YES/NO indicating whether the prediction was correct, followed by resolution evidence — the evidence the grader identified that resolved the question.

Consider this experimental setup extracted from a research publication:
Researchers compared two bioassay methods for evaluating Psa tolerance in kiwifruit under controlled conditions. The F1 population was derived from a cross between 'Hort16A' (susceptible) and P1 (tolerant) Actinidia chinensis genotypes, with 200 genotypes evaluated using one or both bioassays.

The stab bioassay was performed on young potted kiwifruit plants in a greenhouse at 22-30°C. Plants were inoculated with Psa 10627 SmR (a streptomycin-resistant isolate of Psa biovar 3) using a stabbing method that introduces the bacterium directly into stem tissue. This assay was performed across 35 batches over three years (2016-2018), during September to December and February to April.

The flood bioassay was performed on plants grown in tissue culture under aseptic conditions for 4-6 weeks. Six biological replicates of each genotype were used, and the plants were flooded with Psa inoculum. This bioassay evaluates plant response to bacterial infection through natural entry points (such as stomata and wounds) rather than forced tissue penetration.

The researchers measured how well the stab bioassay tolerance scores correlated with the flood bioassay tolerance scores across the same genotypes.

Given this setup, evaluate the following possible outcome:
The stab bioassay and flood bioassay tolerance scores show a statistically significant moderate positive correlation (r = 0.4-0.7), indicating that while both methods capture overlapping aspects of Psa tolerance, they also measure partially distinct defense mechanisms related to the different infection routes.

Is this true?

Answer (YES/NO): NO